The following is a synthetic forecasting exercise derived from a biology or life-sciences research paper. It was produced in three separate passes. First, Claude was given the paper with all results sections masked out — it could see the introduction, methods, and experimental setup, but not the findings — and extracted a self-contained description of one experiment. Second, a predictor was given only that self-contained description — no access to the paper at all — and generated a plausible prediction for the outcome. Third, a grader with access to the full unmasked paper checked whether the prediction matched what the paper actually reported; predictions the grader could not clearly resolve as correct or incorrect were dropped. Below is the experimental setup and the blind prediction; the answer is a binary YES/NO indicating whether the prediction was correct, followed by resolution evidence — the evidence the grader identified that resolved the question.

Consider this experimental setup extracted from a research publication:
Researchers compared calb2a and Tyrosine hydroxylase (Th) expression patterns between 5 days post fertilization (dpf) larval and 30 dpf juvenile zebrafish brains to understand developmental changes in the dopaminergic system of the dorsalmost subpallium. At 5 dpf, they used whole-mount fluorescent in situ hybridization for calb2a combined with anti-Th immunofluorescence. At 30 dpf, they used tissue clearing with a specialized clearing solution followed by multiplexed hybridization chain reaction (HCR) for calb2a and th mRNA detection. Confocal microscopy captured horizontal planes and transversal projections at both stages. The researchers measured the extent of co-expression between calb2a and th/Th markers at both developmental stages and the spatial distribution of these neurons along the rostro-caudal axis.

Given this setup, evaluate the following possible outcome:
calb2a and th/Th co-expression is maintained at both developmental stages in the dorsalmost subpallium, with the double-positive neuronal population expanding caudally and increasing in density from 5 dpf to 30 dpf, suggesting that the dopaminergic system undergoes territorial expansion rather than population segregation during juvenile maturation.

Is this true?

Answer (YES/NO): NO